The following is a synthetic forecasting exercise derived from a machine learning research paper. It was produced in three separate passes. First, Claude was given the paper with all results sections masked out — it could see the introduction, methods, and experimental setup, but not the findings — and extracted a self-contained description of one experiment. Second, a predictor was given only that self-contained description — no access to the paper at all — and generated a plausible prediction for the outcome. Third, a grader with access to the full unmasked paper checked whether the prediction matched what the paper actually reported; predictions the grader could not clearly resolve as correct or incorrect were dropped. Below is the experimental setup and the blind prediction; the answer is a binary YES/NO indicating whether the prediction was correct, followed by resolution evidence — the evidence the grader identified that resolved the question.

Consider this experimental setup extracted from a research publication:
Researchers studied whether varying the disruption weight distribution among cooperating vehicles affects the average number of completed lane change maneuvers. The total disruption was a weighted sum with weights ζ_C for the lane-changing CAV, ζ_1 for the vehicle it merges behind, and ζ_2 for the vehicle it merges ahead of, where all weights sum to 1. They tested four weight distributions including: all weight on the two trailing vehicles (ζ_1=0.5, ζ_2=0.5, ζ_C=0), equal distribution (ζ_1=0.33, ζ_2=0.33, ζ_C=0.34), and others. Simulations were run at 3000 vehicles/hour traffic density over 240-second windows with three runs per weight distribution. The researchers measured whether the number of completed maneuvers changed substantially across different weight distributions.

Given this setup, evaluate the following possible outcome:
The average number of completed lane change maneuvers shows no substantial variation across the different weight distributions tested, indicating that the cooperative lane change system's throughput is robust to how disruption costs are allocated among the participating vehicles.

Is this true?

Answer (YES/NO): NO